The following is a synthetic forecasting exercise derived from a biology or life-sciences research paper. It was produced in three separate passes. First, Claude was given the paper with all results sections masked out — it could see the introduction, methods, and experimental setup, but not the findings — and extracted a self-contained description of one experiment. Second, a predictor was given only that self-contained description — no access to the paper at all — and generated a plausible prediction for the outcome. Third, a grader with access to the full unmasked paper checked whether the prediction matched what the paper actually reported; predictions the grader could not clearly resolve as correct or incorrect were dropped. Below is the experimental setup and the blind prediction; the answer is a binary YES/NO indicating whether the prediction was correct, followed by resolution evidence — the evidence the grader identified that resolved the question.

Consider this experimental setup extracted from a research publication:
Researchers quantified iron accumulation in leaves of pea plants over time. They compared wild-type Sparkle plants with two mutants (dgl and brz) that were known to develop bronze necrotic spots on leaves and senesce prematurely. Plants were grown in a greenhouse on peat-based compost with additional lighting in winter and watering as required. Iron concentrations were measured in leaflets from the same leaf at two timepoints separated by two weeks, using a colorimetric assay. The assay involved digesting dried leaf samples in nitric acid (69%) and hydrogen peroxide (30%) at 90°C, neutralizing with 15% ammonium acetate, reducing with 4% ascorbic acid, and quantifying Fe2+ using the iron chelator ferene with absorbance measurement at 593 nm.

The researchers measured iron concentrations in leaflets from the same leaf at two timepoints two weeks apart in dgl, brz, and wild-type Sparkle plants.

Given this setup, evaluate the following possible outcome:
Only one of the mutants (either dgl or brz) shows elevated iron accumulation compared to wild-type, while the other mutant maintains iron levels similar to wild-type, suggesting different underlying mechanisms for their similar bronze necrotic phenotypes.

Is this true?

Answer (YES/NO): NO